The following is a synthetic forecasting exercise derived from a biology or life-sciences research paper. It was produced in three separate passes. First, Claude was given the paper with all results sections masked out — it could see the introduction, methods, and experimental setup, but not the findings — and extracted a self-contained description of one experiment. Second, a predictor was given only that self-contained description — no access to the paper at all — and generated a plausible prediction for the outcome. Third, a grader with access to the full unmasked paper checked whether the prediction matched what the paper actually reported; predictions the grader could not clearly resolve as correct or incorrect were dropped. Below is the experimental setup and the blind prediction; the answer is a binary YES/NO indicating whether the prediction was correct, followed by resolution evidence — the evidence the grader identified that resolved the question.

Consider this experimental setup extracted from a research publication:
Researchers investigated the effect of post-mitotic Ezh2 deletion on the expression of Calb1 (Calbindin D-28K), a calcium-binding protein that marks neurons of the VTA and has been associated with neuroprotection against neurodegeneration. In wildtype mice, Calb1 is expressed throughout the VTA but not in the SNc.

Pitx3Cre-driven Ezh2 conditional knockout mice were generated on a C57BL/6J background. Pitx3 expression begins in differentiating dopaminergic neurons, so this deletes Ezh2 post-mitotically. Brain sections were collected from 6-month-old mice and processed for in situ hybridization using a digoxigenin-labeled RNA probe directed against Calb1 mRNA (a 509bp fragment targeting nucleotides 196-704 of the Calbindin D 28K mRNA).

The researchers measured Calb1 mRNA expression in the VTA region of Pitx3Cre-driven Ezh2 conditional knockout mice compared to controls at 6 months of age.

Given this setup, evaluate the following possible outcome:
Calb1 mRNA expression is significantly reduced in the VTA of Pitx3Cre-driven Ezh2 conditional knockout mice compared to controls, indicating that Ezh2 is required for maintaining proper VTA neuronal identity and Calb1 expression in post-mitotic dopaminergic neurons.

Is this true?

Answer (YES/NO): YES